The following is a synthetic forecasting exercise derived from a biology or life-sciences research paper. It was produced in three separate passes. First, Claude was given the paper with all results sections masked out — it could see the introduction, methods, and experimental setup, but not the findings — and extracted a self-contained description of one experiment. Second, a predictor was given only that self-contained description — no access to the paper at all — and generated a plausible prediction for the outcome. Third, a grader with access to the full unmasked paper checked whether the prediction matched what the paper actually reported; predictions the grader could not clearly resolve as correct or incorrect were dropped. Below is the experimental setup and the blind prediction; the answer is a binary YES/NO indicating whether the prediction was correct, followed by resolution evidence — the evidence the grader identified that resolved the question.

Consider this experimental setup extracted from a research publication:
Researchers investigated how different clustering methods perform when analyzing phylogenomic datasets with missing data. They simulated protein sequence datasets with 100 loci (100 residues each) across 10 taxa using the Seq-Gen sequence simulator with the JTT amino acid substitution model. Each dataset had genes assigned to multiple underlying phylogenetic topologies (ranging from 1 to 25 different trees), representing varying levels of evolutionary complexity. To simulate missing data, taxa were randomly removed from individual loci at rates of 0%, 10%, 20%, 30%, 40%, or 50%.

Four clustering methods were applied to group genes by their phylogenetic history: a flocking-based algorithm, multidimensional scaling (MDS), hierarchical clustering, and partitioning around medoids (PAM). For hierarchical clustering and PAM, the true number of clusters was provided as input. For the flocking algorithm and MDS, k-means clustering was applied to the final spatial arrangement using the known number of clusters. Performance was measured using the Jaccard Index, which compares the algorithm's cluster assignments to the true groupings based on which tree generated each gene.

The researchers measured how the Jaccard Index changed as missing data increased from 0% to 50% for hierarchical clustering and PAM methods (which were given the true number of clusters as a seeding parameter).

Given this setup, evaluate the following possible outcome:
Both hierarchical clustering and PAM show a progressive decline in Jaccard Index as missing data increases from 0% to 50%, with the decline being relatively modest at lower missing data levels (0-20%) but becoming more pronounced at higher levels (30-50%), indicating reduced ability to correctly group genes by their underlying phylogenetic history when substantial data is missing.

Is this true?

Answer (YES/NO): NO